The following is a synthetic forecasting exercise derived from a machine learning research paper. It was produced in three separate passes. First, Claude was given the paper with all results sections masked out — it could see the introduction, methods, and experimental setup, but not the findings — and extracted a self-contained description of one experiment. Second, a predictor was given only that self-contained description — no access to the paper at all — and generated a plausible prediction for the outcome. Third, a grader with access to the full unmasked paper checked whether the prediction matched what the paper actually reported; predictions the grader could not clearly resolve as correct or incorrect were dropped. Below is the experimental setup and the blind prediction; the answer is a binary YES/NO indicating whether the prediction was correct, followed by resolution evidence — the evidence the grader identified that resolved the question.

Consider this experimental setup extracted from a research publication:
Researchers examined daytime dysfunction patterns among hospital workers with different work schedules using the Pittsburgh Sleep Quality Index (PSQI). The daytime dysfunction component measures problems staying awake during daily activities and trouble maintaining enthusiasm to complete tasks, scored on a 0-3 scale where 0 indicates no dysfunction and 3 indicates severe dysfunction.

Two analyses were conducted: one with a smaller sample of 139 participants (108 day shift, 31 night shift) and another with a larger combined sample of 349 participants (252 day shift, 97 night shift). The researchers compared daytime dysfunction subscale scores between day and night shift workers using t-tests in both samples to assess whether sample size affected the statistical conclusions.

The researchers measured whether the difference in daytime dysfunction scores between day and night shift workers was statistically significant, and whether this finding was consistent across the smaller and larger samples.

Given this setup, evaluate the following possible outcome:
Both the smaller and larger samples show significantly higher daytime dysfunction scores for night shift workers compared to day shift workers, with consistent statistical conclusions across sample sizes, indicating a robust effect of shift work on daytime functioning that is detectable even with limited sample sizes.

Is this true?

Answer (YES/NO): NO